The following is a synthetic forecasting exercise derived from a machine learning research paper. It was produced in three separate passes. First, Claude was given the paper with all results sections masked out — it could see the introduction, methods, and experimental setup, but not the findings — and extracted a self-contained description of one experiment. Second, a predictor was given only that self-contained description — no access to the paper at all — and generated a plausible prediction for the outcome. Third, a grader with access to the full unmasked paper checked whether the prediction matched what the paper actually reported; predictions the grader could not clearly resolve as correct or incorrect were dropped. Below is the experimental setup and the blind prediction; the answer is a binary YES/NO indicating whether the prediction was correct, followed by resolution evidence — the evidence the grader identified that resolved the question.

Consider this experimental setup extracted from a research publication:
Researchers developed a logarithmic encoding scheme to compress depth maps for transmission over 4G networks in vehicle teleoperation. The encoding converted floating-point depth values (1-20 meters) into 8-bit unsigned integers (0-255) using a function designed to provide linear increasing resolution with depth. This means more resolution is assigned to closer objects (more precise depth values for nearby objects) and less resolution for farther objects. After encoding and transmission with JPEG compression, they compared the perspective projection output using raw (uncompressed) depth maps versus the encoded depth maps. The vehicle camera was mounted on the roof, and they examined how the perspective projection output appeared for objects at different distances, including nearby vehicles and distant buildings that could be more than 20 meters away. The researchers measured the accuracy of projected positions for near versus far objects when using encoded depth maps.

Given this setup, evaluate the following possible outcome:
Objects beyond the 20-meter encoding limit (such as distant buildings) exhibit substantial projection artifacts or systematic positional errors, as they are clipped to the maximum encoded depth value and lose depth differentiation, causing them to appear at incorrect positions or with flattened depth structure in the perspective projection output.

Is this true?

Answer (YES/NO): NO